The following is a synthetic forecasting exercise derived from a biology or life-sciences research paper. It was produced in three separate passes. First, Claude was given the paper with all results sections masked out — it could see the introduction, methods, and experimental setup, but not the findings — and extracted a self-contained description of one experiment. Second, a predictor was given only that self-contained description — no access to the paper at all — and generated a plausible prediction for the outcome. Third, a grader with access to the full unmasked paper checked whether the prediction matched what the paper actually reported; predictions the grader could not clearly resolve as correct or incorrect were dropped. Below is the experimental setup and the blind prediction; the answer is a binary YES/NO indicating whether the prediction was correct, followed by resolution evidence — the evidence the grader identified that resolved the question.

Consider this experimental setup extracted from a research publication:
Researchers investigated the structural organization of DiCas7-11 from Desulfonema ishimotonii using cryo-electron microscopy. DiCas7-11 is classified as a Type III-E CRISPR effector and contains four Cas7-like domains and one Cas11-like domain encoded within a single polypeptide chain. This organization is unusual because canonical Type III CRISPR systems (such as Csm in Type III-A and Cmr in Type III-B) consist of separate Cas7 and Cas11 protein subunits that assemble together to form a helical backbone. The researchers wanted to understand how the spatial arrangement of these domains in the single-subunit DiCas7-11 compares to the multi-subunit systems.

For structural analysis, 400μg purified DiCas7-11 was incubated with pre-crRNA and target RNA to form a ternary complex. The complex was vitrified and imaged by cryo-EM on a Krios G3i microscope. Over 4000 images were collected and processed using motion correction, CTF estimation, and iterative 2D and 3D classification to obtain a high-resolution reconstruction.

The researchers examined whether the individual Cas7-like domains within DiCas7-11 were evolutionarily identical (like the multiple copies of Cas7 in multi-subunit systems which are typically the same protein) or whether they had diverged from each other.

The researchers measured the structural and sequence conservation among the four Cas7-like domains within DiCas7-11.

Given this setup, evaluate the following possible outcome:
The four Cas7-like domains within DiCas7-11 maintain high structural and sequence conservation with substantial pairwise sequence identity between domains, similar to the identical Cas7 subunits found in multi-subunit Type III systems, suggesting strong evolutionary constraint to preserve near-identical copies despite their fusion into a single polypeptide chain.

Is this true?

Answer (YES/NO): NO